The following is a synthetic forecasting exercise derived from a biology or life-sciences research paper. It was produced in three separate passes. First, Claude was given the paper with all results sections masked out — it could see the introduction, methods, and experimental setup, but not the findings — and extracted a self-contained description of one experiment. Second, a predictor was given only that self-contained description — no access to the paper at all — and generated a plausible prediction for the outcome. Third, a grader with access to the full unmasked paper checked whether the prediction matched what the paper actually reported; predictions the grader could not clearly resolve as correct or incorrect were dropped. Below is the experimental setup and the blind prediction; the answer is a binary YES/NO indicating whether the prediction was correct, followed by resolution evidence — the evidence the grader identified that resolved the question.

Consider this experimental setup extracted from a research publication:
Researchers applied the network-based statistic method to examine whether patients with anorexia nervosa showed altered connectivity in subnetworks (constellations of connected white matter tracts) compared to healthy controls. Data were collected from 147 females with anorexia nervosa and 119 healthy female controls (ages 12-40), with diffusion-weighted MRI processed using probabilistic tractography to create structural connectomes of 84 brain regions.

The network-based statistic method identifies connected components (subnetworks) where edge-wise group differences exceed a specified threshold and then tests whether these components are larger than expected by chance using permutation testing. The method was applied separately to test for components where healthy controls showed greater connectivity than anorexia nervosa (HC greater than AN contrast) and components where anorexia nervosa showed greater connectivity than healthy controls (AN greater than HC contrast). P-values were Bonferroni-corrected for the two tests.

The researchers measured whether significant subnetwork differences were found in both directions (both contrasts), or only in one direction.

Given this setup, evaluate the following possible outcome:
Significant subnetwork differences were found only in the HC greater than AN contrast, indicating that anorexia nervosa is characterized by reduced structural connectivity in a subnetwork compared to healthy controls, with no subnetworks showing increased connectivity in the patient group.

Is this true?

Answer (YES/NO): NO